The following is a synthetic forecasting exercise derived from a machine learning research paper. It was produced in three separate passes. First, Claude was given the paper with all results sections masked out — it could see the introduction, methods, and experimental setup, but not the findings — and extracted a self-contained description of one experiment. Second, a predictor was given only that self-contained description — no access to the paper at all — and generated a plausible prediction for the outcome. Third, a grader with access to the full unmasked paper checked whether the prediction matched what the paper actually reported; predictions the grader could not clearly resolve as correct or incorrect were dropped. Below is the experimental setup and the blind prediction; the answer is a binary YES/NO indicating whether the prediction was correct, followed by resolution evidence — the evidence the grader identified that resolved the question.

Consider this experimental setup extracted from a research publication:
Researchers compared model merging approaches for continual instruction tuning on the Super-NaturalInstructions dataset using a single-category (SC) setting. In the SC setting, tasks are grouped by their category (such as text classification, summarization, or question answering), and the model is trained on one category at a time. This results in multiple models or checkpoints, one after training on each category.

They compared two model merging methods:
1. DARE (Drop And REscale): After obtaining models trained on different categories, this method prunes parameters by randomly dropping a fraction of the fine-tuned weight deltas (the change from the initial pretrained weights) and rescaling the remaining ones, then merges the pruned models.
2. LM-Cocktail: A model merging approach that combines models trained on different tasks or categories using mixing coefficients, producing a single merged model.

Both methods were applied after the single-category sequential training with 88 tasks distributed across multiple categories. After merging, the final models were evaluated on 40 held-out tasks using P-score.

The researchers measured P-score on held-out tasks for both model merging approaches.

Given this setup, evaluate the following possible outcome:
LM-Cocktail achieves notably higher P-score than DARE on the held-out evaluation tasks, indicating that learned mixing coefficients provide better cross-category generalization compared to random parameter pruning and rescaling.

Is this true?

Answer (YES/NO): NO